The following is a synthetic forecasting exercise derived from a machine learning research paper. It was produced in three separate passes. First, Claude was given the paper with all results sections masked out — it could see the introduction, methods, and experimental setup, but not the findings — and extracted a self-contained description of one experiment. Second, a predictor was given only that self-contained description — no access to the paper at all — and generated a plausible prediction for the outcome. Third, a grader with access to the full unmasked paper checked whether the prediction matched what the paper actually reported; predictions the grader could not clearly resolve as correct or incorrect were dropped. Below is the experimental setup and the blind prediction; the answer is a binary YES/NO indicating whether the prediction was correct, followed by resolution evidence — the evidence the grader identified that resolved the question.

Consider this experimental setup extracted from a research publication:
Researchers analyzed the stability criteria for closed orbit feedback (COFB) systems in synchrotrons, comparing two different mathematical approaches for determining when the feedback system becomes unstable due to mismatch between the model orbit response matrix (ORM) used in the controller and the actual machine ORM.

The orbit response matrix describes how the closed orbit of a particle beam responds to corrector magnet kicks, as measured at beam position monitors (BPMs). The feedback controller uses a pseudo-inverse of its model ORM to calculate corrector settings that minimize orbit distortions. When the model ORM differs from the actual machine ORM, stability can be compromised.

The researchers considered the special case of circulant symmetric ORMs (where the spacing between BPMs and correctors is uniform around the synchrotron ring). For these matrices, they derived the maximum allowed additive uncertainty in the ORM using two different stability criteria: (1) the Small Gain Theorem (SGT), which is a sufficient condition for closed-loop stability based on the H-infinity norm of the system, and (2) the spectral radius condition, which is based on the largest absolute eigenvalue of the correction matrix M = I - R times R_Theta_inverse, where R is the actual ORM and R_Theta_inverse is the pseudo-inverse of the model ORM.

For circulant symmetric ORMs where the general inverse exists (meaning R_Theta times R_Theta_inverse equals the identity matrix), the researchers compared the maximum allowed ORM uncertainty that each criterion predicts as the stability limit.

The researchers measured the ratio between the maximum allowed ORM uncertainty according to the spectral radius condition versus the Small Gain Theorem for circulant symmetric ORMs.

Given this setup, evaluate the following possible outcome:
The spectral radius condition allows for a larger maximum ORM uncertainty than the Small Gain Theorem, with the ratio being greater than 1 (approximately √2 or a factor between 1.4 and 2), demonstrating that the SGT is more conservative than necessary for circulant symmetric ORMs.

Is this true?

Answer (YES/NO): NO